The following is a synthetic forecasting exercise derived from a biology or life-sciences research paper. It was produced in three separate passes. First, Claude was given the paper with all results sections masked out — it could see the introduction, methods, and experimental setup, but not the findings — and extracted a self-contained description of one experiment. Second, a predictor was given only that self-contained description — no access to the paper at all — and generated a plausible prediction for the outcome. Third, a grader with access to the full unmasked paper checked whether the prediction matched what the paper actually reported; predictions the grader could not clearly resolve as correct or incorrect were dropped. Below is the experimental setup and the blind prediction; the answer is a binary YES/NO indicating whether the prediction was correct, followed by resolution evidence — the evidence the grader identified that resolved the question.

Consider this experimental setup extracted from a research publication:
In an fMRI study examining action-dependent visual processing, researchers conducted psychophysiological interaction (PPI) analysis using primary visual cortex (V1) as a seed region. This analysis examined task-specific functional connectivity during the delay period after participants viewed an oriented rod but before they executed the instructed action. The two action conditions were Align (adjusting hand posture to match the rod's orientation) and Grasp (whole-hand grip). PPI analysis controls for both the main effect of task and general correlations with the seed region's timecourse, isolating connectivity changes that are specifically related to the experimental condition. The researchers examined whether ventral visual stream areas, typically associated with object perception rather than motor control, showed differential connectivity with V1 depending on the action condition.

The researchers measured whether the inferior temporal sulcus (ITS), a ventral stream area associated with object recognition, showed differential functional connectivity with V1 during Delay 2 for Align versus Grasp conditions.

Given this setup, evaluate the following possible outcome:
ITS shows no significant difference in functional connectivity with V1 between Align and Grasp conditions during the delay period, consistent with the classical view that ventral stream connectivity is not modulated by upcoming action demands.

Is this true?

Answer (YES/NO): NO